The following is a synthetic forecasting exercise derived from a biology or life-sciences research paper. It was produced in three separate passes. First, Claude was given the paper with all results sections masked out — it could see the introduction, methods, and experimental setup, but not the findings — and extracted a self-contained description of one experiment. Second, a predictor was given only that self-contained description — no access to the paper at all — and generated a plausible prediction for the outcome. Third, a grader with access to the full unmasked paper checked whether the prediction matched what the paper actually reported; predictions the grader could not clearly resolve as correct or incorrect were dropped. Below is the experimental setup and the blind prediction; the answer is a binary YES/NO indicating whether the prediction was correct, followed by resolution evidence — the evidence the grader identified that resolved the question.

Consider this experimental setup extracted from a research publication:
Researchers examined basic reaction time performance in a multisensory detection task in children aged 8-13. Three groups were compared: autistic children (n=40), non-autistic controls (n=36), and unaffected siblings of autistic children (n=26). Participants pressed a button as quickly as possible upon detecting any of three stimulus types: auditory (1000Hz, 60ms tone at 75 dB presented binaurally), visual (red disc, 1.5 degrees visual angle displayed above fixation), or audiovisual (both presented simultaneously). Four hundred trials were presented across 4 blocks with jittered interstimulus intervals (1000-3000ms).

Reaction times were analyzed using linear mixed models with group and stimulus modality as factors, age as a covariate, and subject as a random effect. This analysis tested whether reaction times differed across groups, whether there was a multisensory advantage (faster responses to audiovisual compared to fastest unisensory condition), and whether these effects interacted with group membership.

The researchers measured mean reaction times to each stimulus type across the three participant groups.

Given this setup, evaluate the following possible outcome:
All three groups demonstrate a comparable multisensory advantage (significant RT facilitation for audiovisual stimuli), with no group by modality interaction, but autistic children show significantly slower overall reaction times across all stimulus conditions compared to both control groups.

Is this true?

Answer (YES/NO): NO